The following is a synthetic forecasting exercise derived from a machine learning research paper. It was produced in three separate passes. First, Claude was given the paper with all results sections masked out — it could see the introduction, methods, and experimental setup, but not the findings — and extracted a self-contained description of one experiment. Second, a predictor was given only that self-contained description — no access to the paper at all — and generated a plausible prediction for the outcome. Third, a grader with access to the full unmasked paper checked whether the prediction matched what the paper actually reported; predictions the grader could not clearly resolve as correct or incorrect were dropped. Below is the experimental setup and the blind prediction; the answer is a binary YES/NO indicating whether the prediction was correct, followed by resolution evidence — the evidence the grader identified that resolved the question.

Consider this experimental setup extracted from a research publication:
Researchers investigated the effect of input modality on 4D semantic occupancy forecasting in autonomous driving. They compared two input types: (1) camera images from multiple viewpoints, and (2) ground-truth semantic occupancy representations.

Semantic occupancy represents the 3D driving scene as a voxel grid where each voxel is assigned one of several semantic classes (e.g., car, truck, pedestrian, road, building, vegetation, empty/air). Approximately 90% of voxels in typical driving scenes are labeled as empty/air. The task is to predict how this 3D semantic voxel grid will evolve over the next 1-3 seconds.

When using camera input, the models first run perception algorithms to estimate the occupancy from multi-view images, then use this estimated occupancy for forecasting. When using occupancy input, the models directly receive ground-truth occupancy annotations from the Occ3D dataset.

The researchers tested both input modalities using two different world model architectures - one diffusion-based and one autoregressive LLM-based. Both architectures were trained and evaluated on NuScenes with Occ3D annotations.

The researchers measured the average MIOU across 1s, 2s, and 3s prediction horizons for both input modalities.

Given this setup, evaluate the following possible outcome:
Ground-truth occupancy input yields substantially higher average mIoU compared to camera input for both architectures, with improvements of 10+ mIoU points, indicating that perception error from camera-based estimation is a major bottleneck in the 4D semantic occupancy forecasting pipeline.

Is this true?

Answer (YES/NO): YES